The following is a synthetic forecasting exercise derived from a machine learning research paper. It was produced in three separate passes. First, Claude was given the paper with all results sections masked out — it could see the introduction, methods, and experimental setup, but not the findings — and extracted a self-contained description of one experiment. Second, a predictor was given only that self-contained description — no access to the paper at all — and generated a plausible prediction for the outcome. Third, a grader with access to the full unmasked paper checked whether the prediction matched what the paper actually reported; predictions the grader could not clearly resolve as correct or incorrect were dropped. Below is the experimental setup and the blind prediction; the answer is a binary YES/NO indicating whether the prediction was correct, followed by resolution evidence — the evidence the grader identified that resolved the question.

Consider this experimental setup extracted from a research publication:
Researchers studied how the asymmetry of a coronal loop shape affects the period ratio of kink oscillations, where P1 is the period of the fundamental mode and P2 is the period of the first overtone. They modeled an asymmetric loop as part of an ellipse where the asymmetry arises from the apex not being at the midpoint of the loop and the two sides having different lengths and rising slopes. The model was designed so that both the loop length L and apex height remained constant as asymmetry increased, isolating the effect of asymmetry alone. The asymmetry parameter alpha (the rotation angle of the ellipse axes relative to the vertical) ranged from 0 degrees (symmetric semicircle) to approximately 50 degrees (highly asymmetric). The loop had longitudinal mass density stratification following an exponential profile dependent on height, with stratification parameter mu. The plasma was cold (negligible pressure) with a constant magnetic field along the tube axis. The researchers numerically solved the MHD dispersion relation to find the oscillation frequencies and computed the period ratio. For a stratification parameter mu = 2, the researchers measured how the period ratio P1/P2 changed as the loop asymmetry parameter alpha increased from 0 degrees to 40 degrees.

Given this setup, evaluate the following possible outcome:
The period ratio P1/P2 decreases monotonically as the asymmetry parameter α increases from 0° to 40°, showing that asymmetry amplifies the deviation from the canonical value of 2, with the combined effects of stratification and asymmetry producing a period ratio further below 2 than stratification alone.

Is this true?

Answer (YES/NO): YES